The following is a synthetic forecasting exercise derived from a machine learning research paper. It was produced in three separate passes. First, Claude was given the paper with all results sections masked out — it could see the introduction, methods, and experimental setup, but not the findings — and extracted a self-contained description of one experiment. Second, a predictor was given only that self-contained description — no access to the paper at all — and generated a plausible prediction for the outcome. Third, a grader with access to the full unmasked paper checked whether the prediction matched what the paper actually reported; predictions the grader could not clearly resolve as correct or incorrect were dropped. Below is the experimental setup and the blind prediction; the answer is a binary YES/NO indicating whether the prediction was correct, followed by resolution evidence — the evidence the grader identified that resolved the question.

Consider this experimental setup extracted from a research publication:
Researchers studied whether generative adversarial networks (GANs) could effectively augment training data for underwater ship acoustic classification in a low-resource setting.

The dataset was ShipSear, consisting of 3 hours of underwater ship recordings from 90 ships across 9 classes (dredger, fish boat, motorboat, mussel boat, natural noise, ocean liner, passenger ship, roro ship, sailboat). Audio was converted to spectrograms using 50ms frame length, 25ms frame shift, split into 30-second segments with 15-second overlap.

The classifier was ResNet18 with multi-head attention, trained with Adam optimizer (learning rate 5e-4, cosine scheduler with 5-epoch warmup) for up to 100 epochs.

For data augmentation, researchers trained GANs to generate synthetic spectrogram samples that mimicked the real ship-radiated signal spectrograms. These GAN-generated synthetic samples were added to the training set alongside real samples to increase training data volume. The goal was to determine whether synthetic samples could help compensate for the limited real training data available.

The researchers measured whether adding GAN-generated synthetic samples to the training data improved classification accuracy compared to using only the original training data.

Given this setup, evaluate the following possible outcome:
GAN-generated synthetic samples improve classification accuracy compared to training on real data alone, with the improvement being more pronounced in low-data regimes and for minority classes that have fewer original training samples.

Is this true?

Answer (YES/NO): NO